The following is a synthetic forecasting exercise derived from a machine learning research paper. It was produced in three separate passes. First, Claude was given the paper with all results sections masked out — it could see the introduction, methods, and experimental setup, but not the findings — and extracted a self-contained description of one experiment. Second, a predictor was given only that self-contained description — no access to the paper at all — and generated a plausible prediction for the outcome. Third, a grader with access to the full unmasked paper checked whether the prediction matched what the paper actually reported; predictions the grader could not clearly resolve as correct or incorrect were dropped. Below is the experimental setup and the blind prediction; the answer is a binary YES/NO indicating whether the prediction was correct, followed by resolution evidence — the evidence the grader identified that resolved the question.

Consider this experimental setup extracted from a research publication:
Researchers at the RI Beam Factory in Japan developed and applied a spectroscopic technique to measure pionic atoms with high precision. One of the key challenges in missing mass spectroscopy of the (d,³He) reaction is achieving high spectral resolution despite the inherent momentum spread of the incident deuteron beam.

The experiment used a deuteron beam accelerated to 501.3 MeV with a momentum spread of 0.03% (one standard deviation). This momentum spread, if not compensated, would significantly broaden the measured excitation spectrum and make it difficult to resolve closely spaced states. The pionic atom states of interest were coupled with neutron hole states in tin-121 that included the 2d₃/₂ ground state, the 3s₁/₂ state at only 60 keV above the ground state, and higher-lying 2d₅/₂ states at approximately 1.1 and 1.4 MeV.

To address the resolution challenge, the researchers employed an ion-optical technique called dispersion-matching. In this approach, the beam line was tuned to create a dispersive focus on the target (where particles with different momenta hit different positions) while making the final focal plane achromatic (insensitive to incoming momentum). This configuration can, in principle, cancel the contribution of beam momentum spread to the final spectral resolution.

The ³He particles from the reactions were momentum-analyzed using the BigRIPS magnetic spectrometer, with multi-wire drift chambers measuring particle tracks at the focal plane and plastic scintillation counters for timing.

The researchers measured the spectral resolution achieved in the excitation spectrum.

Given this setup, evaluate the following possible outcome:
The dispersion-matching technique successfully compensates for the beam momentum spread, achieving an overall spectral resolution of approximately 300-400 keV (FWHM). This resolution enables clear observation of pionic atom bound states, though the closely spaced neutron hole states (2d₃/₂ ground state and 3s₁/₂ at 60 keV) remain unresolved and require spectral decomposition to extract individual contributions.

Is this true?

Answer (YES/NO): NO